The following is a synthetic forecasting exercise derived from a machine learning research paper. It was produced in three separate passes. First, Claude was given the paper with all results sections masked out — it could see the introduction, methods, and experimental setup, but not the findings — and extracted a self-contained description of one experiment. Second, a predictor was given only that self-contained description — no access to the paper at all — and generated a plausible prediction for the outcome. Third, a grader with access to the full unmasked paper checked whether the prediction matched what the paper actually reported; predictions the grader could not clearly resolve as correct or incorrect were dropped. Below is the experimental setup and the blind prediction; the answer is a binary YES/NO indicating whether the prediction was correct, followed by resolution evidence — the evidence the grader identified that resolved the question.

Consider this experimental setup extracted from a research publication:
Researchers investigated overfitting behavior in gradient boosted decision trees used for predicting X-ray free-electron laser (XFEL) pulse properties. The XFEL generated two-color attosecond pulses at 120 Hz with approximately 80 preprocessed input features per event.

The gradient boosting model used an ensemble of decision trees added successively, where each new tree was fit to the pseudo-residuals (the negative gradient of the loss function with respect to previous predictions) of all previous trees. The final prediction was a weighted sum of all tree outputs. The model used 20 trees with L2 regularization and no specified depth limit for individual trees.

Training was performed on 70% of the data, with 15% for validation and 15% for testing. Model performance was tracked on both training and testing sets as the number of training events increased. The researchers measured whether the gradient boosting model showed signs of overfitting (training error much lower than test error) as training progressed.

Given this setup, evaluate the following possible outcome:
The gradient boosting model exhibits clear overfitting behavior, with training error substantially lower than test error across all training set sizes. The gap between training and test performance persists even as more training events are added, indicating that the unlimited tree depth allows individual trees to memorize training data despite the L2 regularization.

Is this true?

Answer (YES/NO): NO